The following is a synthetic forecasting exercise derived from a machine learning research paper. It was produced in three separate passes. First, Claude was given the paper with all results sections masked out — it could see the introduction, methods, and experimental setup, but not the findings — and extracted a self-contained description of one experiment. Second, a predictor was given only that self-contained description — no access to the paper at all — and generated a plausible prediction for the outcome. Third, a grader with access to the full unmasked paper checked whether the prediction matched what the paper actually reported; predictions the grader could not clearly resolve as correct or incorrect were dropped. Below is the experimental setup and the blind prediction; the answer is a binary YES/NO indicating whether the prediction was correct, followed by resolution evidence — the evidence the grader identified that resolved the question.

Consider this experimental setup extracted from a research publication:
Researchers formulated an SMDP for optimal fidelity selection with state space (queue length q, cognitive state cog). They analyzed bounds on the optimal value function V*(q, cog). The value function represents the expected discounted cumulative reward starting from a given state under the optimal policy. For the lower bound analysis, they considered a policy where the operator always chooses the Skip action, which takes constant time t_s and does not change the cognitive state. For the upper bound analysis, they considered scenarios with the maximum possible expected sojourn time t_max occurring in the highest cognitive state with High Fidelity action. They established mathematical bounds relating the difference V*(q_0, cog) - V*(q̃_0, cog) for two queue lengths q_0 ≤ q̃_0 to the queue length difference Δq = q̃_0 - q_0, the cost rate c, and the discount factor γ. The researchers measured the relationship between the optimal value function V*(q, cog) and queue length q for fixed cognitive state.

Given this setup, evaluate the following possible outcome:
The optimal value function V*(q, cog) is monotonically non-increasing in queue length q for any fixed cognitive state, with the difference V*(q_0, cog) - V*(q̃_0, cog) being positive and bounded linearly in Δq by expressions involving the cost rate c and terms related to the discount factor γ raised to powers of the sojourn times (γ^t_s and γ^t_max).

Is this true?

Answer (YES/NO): NO